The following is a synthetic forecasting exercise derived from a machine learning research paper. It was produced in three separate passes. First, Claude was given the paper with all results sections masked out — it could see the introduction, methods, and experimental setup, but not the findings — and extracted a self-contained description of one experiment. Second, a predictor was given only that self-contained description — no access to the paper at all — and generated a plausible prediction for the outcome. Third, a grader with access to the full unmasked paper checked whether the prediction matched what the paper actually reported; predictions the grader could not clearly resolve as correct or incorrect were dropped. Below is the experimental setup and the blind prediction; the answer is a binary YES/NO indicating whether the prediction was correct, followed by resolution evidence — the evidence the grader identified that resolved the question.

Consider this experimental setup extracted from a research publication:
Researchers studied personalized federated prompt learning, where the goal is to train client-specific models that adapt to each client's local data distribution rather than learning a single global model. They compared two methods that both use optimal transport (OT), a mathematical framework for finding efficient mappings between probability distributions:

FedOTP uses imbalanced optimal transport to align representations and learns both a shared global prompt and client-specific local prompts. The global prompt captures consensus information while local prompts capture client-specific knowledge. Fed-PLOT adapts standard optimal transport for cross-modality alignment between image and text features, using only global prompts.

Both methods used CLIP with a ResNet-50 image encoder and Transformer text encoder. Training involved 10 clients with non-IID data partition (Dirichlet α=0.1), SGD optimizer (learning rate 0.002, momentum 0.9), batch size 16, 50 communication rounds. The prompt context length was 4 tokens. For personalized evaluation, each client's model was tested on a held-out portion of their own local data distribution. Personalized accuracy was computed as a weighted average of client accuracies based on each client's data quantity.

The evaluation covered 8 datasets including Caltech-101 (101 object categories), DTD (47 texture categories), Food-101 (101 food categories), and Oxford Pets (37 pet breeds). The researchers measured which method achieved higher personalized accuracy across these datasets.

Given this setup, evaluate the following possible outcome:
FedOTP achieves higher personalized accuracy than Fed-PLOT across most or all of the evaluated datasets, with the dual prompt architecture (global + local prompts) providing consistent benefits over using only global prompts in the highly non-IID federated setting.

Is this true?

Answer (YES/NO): YES